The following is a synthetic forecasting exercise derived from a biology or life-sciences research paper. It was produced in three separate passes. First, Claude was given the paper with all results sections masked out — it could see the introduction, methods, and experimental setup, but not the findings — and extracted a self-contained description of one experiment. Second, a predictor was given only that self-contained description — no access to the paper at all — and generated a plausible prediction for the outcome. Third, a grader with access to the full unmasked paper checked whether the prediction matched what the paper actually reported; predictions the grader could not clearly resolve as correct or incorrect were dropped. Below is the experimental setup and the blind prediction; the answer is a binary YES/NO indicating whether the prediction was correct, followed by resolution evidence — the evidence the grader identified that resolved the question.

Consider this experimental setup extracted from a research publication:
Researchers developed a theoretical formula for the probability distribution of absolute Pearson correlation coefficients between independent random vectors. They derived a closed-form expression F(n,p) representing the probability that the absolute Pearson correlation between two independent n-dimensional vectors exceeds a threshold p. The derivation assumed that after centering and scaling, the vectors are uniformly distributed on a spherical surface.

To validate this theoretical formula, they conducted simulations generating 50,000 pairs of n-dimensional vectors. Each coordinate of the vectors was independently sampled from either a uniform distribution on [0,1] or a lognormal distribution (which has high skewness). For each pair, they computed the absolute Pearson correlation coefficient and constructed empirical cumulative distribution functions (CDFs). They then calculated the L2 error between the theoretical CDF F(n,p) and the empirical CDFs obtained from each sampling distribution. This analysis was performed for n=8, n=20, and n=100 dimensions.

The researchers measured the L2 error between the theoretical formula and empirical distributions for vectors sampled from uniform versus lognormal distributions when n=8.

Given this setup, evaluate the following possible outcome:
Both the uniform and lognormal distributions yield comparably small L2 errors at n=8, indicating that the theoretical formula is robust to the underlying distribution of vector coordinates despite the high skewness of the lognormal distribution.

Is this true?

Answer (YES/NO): NO